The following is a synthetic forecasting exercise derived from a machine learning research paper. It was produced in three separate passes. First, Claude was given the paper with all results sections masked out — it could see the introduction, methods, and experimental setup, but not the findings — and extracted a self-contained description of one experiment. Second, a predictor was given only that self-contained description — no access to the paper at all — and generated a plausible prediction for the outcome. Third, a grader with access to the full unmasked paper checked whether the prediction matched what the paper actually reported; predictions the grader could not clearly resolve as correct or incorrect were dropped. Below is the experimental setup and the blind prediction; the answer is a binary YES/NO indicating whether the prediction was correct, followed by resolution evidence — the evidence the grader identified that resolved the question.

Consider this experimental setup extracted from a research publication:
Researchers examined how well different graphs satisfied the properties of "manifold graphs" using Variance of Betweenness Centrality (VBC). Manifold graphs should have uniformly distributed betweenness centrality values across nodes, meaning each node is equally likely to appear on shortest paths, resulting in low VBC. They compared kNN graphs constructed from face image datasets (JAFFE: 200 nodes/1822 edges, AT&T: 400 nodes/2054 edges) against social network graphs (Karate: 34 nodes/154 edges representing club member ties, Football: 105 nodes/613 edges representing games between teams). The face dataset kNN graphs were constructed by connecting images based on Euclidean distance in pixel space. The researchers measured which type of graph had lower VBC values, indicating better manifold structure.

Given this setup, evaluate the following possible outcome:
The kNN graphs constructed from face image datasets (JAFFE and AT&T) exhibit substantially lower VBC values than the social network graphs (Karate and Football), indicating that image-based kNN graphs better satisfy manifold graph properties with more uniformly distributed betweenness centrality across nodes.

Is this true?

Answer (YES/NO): NO